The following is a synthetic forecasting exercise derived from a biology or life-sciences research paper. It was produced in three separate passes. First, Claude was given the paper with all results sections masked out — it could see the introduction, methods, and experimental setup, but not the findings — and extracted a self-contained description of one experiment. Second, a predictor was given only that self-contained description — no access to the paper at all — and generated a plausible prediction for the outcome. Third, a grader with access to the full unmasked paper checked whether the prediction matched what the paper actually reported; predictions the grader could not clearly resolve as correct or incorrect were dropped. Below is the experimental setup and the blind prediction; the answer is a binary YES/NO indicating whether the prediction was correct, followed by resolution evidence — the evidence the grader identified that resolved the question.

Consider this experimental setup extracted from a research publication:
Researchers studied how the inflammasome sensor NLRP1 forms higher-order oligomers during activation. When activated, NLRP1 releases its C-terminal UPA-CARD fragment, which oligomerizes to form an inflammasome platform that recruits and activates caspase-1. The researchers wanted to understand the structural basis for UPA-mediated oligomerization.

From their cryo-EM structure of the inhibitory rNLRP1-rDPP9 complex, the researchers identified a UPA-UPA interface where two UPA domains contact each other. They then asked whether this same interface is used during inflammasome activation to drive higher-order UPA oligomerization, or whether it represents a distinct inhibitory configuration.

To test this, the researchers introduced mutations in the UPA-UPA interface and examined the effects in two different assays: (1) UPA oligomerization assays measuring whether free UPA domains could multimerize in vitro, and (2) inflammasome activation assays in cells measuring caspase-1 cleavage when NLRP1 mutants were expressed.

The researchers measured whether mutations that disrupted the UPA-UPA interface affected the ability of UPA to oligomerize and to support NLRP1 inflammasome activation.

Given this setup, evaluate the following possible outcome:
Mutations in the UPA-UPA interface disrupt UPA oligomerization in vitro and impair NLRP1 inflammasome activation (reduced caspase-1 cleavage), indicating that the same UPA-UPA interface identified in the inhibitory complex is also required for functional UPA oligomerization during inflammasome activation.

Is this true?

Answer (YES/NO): YES